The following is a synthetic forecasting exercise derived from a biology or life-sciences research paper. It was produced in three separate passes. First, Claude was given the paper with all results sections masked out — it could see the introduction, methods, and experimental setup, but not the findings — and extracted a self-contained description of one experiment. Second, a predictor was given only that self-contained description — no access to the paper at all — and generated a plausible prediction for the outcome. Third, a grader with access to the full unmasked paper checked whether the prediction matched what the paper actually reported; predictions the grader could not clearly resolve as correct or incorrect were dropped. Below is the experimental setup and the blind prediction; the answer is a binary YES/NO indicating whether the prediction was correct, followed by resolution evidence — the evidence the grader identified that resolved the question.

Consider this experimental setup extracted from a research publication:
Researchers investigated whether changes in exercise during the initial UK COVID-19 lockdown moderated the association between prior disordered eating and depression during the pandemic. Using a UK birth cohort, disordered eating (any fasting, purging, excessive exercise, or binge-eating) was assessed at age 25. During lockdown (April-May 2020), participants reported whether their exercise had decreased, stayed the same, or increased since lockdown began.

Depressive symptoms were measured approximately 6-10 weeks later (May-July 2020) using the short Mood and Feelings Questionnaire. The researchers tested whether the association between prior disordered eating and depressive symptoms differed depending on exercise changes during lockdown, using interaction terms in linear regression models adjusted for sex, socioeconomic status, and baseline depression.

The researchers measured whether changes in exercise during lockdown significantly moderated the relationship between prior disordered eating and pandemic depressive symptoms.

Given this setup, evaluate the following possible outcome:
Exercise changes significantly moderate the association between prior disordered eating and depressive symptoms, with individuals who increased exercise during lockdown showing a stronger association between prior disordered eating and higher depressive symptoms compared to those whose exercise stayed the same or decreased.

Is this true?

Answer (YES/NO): NO